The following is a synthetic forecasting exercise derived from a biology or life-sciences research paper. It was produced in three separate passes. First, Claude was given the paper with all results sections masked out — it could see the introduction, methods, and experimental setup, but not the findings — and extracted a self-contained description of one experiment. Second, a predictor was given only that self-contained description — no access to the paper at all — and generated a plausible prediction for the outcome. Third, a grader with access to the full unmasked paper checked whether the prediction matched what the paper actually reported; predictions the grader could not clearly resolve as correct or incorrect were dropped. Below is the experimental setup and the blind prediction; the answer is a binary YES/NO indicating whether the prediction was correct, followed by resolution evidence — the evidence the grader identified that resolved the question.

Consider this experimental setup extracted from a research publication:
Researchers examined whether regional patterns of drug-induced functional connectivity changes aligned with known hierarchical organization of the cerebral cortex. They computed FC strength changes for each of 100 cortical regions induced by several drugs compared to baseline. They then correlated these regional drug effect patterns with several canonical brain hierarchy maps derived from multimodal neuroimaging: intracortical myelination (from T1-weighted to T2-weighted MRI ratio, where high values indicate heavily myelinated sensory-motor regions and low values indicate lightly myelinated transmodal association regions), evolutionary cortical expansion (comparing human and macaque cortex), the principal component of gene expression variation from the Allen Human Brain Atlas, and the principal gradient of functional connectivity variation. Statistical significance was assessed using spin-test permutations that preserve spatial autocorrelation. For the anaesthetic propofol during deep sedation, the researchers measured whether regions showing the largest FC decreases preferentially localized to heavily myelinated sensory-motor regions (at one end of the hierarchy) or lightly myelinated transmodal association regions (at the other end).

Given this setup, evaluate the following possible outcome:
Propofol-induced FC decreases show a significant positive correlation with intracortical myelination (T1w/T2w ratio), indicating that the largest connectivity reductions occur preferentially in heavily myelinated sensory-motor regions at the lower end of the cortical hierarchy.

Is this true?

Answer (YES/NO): NO